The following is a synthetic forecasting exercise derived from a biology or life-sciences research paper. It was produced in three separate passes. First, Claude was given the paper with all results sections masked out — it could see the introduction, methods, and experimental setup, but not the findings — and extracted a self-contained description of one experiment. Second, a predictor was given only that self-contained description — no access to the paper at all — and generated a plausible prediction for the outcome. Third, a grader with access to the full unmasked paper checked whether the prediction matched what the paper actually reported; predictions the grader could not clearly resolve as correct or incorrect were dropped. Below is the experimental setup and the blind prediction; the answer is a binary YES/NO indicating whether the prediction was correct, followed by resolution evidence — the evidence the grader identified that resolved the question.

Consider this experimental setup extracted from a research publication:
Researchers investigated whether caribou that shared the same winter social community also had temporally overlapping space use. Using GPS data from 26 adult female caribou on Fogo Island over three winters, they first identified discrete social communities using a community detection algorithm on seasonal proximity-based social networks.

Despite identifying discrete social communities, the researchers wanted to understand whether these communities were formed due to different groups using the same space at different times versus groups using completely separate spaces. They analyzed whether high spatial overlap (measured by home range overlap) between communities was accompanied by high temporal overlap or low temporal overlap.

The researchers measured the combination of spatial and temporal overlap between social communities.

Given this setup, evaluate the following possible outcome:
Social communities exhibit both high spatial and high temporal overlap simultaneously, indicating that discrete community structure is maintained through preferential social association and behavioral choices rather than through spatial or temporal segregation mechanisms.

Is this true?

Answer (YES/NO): NO